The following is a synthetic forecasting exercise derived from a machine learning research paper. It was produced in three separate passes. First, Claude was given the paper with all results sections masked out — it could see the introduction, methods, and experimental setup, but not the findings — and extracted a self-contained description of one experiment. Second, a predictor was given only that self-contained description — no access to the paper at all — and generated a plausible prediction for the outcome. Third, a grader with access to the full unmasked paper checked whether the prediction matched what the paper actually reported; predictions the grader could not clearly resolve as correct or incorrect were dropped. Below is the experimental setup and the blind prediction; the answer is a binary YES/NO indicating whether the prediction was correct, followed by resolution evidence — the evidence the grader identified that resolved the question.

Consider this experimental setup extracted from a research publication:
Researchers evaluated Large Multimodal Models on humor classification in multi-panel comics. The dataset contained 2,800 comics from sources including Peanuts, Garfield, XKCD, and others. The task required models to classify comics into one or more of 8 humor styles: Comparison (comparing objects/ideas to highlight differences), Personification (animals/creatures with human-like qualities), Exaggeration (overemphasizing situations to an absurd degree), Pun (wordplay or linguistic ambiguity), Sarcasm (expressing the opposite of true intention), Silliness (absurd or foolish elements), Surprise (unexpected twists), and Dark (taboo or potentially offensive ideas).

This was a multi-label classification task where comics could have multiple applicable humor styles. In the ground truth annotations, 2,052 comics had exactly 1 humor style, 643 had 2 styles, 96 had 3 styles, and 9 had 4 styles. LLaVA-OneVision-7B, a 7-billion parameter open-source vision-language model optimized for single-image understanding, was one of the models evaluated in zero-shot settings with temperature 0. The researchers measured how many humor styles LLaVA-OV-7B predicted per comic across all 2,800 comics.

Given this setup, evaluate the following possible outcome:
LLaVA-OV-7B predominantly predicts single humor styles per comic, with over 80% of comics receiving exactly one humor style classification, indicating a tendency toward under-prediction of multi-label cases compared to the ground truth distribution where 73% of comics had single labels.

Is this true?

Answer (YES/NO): NO